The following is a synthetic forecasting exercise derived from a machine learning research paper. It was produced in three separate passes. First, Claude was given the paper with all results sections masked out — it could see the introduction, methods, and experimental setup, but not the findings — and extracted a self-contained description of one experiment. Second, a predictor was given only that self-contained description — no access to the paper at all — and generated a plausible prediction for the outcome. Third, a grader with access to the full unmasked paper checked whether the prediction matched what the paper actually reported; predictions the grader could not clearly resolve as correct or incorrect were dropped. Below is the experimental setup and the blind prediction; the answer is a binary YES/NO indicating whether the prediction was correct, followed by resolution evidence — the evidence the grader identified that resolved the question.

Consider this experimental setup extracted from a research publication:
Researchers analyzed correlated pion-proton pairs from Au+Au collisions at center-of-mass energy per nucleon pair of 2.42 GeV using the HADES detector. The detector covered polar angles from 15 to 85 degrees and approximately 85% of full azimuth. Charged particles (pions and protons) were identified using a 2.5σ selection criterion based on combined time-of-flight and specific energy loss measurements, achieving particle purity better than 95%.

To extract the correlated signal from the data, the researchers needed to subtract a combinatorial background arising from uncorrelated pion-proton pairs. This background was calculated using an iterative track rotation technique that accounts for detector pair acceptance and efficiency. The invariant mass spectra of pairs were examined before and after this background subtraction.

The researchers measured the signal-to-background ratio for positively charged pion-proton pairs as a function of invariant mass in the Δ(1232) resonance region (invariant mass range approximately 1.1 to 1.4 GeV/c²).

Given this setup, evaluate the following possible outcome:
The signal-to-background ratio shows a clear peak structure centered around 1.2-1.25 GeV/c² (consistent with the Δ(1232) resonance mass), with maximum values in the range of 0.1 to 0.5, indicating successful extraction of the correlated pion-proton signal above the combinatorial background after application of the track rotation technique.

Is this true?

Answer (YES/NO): NO